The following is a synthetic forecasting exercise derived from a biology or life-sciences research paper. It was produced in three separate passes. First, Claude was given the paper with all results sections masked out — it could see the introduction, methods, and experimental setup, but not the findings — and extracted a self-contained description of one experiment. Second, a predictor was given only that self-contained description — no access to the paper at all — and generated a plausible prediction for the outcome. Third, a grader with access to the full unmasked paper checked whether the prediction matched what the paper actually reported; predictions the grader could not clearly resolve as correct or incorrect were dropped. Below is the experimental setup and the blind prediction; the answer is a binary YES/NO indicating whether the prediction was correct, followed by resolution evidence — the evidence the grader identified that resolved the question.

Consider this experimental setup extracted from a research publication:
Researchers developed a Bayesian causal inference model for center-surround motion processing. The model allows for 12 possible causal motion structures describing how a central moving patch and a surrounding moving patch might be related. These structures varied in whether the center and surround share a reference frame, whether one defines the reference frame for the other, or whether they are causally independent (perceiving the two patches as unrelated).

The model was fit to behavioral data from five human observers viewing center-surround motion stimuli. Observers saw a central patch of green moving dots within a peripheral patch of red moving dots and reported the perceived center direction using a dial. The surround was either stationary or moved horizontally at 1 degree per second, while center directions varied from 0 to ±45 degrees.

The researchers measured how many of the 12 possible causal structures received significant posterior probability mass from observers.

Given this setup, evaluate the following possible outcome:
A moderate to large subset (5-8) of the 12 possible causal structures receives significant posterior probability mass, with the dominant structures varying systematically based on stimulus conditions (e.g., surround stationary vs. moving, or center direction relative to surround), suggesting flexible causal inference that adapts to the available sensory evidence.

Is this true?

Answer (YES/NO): NO